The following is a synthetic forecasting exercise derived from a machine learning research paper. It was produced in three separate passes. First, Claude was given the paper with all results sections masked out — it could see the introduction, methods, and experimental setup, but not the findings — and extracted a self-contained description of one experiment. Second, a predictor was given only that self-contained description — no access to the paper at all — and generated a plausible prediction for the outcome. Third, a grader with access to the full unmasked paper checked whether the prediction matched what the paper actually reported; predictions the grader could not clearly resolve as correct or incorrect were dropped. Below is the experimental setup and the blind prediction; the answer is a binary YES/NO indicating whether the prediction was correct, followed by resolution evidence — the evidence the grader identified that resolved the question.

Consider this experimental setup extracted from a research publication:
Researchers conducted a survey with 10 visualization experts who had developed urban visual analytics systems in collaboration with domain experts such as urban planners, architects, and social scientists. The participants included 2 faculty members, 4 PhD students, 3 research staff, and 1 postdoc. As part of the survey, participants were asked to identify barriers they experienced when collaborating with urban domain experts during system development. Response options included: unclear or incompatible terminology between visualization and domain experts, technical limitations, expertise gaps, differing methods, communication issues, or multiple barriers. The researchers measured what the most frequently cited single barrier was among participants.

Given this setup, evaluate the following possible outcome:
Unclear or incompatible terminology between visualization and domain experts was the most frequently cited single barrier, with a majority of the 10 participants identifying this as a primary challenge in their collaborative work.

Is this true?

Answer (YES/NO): NO